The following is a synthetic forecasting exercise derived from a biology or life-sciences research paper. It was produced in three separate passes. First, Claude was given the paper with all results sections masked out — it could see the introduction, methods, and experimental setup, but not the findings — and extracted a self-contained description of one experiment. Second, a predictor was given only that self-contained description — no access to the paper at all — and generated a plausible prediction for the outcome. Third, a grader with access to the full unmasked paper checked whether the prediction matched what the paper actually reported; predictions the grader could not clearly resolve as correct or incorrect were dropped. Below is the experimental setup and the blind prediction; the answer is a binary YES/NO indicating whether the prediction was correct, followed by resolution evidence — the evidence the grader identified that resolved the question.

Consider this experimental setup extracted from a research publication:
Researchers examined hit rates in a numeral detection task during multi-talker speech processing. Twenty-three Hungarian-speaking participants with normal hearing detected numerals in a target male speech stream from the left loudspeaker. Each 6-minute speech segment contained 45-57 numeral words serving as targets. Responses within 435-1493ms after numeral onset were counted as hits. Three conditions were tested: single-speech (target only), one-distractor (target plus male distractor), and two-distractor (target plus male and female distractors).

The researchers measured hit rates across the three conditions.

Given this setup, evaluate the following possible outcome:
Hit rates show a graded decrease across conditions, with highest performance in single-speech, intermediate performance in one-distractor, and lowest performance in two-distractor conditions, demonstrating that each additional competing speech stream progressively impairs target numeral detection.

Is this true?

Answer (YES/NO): NO